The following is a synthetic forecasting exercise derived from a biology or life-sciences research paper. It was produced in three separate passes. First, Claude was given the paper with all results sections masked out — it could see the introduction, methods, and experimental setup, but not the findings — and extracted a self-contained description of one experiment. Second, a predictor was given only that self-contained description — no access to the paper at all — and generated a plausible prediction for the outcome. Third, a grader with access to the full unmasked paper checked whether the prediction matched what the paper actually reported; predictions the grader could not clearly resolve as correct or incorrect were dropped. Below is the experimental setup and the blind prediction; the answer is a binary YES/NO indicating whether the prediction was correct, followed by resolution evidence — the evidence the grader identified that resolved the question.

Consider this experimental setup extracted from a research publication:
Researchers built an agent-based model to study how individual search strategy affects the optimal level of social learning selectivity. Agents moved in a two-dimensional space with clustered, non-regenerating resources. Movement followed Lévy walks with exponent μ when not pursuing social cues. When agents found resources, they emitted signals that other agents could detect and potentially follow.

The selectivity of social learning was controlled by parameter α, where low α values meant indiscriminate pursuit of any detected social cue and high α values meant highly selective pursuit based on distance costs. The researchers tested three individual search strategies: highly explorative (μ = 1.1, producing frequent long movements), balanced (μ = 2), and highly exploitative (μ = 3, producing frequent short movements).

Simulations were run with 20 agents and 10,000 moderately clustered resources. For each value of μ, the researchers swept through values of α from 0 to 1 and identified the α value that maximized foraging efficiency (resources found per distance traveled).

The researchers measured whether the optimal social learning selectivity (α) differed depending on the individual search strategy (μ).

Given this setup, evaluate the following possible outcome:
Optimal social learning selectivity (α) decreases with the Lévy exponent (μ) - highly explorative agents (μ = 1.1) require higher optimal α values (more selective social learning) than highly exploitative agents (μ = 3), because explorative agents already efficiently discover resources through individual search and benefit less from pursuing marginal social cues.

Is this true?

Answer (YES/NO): NO